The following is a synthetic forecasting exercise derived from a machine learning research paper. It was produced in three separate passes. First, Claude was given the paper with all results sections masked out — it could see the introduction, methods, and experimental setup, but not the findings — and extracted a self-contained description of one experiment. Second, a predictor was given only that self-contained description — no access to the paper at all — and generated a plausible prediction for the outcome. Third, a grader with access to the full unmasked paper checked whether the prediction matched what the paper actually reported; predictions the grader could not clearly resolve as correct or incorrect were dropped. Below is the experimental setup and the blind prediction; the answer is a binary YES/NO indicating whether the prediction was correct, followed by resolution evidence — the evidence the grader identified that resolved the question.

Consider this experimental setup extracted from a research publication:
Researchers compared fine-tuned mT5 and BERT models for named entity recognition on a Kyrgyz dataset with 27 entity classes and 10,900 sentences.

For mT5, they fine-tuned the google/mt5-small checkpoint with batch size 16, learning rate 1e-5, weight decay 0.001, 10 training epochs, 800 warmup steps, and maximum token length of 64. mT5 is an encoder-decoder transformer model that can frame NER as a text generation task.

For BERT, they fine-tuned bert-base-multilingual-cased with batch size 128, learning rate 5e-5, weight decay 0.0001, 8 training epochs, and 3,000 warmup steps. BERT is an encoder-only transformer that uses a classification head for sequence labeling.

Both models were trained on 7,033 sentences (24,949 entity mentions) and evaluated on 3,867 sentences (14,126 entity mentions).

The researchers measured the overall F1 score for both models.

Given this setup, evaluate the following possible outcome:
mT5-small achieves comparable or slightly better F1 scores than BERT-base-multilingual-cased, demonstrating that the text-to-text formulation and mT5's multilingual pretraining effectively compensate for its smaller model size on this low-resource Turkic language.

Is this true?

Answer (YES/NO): YES